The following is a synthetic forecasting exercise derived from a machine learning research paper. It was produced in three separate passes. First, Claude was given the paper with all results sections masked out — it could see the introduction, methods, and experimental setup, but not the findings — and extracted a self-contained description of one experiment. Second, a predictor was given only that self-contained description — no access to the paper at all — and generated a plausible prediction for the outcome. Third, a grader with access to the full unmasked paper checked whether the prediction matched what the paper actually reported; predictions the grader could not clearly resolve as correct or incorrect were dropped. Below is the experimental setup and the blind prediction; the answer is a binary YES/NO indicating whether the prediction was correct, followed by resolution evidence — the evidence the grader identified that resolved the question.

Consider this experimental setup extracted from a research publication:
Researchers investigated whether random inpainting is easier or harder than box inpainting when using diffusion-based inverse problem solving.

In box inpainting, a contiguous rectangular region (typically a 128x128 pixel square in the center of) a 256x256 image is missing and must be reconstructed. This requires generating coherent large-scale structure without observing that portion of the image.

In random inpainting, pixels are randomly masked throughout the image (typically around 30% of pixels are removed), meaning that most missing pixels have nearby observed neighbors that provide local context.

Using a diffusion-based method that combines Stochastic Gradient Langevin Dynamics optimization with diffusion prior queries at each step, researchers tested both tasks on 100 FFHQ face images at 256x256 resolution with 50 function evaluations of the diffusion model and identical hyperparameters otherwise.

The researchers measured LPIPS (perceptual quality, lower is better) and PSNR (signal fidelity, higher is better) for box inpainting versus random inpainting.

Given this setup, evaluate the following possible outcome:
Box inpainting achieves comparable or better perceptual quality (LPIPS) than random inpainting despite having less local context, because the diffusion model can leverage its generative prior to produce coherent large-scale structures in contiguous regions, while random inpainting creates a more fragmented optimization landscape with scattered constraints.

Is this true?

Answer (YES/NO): NO